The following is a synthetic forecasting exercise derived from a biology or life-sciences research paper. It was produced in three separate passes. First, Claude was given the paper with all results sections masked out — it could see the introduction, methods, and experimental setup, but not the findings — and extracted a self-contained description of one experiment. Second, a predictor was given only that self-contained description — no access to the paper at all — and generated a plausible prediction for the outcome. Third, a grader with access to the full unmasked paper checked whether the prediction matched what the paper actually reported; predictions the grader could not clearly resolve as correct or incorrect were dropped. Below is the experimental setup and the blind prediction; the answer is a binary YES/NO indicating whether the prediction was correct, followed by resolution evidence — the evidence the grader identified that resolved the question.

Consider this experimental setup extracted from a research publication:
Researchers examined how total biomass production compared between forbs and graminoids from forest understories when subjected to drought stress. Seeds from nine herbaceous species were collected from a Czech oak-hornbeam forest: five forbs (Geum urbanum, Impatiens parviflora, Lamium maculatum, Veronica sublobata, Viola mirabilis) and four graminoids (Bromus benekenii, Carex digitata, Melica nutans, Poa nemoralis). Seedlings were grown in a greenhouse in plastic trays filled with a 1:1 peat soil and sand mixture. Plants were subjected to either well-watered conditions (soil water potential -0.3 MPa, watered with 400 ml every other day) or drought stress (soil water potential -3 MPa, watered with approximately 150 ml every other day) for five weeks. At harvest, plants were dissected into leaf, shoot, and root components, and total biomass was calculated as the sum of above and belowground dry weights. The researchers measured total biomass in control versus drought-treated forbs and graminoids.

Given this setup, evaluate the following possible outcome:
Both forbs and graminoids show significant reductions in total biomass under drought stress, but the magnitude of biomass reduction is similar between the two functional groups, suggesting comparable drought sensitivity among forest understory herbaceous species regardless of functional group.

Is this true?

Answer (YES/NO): YES